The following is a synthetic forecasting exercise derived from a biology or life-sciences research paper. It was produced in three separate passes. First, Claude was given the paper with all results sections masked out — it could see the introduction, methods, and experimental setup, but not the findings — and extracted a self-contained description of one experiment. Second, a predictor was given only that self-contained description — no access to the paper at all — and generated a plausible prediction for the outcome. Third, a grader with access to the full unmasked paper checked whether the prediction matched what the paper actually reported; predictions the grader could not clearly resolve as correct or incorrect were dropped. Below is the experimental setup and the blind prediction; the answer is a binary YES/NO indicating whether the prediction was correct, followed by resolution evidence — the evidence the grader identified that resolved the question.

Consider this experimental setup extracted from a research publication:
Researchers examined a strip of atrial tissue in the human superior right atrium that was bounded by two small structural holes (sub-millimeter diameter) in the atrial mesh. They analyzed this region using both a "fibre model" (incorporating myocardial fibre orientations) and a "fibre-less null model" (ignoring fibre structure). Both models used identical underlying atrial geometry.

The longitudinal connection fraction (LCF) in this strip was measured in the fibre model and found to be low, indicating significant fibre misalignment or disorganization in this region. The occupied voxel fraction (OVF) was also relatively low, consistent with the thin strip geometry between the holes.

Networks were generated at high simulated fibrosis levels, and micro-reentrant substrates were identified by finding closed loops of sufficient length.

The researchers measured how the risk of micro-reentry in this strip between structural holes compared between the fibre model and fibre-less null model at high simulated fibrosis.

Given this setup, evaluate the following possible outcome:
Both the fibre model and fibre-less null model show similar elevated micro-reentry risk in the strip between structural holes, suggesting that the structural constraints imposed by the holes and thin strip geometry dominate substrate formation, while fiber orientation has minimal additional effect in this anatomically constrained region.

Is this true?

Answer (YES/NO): NO